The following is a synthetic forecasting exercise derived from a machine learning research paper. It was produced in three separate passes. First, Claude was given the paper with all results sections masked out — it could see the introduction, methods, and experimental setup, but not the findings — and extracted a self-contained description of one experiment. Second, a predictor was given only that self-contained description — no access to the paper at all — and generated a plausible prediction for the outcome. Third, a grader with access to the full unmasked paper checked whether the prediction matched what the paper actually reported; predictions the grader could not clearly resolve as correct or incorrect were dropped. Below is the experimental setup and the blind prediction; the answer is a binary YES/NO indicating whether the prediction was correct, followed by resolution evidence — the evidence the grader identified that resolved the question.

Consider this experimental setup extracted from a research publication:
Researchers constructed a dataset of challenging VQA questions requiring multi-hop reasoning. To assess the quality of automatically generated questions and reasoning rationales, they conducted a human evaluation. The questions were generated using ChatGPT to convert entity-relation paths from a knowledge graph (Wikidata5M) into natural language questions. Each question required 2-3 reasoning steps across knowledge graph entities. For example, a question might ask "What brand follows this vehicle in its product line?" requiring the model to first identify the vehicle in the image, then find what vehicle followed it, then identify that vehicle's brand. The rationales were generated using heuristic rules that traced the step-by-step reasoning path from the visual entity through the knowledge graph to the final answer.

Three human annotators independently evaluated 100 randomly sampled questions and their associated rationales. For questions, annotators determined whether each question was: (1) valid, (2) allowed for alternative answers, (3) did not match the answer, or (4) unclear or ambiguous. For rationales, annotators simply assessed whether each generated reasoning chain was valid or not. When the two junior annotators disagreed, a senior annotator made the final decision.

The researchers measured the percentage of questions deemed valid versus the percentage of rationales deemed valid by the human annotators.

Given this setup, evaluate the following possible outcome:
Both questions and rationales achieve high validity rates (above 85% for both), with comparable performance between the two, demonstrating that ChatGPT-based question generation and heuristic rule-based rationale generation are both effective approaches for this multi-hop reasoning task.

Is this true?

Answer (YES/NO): NO